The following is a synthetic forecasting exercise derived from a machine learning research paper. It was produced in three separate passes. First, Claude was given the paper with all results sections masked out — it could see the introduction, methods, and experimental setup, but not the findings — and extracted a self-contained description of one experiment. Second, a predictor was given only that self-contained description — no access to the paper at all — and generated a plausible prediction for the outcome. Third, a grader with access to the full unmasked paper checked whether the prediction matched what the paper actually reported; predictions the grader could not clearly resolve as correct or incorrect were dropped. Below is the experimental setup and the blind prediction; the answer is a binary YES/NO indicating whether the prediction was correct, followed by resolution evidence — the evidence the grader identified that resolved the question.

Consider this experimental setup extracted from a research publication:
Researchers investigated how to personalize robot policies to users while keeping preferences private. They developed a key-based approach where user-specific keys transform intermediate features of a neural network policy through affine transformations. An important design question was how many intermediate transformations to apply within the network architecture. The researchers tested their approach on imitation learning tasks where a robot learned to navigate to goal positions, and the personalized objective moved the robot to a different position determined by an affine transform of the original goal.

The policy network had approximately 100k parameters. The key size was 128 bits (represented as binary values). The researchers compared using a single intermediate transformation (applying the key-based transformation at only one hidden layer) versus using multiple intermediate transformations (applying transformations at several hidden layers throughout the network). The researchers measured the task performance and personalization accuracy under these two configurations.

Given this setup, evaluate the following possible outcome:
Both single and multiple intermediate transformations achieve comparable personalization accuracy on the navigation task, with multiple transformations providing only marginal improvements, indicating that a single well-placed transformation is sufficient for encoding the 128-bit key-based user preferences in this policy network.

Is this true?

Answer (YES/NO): YES